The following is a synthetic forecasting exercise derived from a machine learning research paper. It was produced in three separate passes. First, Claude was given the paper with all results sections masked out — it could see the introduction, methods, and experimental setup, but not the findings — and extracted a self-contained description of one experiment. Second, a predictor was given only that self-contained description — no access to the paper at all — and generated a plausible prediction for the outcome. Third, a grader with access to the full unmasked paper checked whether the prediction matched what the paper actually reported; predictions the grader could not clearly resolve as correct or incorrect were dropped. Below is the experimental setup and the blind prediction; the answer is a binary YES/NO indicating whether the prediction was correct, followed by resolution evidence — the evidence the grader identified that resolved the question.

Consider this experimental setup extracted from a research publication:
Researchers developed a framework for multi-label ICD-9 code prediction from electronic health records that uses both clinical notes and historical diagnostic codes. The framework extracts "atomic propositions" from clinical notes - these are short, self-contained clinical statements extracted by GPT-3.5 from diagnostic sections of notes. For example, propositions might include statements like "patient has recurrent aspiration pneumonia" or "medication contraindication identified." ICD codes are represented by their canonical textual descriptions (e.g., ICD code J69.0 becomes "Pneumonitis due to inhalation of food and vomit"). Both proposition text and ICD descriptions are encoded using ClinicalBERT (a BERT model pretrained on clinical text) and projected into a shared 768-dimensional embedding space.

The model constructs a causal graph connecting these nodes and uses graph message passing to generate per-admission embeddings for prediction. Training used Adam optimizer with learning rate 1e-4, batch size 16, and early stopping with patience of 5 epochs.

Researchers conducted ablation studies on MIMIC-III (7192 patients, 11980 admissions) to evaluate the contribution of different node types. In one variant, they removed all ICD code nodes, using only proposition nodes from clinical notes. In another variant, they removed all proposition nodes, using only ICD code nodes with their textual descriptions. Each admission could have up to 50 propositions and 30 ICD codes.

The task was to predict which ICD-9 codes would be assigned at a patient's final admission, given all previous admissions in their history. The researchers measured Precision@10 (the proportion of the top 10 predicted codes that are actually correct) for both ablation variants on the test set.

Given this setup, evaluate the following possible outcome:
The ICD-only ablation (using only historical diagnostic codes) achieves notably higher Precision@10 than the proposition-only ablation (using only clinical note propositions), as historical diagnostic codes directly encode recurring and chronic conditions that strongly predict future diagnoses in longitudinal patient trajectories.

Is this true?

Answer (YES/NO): YES